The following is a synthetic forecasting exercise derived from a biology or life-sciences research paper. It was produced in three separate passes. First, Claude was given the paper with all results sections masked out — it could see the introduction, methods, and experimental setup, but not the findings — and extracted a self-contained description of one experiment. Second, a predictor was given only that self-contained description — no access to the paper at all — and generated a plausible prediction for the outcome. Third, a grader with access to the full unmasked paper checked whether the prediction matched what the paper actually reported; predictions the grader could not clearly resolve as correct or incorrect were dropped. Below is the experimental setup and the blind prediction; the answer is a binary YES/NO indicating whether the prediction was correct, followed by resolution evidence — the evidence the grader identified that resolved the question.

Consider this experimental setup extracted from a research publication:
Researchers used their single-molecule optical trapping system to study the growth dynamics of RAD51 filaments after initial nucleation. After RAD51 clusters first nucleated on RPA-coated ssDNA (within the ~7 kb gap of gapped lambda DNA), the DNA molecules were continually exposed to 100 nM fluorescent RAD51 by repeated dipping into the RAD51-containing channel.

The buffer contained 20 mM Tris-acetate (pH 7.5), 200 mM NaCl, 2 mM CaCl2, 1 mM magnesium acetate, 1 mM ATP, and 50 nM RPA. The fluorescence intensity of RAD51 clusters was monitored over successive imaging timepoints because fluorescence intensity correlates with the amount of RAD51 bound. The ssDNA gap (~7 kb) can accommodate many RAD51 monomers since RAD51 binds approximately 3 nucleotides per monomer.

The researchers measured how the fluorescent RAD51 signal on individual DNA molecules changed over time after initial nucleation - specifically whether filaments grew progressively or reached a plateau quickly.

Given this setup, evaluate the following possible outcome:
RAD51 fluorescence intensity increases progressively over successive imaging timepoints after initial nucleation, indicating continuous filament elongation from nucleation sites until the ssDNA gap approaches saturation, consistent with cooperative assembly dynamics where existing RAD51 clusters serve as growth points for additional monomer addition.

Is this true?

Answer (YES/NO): NO